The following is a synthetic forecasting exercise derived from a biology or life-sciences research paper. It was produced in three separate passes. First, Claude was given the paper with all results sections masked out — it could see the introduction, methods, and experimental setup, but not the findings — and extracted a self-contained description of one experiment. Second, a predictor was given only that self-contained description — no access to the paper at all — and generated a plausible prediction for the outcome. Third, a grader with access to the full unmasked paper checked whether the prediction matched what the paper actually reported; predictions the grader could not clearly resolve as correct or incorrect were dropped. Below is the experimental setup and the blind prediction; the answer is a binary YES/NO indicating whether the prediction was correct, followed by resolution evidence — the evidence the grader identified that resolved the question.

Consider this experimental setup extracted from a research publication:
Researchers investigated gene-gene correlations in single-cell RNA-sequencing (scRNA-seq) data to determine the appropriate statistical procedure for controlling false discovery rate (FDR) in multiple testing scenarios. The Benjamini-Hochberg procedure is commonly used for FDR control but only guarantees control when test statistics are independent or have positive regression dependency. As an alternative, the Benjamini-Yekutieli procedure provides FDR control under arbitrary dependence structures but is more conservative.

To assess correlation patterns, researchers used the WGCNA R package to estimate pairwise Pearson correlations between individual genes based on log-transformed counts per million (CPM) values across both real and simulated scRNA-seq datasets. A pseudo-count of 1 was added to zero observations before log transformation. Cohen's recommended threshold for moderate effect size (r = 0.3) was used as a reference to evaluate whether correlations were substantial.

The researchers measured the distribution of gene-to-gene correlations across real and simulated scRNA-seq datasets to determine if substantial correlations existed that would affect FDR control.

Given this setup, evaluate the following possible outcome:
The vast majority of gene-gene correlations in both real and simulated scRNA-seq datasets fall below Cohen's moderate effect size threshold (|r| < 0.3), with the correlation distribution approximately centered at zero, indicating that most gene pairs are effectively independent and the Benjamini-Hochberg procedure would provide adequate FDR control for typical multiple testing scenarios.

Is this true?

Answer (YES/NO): NO